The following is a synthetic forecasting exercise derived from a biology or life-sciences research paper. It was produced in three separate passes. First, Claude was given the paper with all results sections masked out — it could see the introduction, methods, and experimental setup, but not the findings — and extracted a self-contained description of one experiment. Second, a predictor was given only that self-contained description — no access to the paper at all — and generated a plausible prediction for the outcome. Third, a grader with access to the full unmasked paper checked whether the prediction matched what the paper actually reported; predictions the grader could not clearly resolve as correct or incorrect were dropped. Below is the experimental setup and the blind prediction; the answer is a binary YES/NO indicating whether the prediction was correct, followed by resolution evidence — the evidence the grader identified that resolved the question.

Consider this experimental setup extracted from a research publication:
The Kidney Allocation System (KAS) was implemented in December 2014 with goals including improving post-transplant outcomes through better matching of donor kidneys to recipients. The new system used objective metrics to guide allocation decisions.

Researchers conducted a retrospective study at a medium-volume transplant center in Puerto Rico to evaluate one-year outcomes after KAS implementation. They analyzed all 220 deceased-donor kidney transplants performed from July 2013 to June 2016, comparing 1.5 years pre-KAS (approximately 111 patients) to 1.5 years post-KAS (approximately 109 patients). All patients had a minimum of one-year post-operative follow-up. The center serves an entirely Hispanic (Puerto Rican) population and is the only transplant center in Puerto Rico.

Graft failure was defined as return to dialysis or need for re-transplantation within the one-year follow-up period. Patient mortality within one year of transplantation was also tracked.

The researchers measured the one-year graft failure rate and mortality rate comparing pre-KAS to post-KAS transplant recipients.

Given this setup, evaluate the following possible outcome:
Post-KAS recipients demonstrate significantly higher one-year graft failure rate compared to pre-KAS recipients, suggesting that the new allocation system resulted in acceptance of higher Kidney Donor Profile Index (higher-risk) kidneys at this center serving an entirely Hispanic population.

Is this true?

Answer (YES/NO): NO